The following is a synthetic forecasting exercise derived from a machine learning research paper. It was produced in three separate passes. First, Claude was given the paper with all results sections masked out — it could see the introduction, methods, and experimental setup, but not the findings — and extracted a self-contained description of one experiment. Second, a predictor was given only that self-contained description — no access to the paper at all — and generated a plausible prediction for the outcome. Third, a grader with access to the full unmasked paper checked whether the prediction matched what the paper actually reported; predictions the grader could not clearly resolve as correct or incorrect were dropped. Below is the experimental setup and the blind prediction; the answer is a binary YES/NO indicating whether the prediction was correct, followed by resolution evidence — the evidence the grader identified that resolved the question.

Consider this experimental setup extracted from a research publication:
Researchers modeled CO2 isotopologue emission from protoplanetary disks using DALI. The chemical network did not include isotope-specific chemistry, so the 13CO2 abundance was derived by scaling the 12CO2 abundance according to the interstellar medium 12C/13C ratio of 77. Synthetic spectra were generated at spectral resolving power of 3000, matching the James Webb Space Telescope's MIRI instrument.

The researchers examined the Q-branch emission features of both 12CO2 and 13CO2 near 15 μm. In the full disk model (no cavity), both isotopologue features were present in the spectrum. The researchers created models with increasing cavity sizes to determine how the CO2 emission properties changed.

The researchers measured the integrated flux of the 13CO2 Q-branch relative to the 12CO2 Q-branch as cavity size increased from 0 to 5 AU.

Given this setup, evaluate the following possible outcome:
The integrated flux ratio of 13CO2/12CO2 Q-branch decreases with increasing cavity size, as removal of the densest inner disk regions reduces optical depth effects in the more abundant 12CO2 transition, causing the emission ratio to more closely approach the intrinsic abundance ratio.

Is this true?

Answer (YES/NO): NO